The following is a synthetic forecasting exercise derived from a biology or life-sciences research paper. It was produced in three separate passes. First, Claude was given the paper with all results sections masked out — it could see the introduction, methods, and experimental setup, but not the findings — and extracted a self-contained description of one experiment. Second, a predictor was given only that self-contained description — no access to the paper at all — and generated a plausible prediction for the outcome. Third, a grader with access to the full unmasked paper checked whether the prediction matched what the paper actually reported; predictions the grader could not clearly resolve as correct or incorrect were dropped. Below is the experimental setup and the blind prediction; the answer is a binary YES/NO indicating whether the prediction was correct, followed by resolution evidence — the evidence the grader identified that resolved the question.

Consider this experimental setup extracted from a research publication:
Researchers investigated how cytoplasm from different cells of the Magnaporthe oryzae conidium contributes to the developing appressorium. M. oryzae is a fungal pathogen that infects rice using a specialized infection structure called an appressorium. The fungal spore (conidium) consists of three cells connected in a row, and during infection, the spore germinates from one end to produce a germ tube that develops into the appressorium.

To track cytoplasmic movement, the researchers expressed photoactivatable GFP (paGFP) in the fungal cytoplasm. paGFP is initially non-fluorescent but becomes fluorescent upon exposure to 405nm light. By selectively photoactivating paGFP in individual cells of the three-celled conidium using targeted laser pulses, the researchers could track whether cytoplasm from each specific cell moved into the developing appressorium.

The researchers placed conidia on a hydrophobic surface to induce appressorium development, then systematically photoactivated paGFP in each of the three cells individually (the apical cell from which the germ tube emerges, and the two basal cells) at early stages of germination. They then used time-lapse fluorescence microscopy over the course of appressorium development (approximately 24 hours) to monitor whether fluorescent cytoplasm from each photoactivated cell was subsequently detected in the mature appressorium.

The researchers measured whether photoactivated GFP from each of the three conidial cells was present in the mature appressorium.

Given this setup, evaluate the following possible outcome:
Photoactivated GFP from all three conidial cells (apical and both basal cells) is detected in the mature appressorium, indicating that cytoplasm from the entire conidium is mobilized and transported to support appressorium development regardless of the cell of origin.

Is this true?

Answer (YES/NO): NO